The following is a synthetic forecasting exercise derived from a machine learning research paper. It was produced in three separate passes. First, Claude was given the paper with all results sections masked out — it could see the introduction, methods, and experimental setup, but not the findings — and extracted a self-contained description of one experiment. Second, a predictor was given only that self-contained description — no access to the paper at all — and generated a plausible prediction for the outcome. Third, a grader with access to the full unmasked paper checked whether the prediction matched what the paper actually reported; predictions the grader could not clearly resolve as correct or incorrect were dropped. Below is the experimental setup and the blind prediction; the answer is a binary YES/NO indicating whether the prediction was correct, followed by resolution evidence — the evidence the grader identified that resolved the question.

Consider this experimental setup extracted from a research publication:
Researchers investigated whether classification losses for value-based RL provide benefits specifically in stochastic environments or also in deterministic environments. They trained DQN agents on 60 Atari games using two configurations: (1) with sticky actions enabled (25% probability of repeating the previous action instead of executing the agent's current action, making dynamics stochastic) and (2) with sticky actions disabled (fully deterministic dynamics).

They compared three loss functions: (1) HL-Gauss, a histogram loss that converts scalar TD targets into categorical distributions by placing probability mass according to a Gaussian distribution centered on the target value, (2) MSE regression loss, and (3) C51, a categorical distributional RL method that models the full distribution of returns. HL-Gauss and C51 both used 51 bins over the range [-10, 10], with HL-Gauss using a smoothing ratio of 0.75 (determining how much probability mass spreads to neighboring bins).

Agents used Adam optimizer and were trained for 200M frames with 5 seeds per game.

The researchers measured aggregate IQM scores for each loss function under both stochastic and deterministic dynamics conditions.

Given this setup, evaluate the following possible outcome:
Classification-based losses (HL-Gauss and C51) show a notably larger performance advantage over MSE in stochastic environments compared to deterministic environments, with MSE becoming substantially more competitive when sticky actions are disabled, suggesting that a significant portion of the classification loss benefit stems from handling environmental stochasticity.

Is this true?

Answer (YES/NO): YES